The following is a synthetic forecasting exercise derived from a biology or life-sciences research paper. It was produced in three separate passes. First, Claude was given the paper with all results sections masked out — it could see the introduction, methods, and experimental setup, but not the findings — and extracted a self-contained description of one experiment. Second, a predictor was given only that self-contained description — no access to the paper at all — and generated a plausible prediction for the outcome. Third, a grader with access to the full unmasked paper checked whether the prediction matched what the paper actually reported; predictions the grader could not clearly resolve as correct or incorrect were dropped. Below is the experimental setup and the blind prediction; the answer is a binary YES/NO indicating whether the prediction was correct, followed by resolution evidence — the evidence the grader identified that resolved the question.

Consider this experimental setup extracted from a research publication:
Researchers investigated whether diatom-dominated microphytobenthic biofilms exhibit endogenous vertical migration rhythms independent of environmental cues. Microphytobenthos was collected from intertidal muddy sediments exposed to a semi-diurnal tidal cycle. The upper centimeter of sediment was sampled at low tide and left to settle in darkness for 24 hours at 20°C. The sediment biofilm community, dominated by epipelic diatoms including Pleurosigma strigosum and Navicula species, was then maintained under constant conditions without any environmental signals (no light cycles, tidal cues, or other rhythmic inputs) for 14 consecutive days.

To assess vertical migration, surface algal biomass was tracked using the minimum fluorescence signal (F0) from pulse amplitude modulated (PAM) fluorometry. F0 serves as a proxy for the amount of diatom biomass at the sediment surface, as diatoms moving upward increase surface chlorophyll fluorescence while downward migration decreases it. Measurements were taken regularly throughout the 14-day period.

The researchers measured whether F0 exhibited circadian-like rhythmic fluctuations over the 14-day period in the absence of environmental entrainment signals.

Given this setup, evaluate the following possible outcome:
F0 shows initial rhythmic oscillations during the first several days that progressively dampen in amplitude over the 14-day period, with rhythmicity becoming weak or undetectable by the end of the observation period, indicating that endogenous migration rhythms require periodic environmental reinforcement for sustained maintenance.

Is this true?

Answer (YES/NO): NO